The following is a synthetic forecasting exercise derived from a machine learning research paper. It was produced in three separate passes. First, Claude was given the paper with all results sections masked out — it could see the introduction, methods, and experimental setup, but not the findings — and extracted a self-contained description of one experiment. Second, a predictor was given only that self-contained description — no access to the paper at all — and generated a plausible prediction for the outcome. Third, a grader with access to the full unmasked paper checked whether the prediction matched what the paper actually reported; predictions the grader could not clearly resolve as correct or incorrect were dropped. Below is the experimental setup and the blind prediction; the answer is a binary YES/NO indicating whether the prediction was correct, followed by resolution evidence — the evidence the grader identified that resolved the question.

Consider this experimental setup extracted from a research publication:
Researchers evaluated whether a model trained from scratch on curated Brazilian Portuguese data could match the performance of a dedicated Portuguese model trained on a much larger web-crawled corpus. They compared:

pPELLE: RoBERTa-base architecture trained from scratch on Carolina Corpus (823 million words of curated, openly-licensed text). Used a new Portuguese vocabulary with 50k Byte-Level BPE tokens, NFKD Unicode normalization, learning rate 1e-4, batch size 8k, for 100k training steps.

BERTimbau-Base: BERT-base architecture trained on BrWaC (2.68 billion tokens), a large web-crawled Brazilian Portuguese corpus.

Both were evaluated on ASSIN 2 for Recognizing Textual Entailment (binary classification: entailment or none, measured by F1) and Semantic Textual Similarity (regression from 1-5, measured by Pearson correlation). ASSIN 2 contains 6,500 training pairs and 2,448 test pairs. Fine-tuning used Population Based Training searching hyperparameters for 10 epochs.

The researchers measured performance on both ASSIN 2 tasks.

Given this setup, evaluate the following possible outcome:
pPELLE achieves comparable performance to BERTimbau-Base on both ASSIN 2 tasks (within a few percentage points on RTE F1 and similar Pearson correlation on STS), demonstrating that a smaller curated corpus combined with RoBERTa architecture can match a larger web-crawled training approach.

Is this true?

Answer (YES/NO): NO